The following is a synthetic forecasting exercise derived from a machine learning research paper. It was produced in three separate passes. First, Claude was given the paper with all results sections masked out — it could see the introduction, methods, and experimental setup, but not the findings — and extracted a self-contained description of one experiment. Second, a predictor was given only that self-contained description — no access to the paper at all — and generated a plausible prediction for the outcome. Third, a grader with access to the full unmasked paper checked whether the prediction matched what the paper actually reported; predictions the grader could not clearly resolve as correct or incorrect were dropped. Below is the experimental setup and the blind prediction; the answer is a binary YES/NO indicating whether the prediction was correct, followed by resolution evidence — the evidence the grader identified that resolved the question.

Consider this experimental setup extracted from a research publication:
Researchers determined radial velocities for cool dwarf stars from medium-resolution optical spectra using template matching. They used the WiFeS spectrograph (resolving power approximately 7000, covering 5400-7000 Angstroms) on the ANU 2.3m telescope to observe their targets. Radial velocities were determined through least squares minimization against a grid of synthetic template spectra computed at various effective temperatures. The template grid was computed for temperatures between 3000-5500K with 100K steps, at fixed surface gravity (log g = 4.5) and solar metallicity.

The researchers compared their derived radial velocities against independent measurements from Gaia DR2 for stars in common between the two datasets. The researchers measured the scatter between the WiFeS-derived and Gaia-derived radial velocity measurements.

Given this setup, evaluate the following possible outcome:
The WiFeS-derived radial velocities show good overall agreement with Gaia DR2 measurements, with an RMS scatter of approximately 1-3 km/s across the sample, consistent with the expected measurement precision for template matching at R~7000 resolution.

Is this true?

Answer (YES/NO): NO